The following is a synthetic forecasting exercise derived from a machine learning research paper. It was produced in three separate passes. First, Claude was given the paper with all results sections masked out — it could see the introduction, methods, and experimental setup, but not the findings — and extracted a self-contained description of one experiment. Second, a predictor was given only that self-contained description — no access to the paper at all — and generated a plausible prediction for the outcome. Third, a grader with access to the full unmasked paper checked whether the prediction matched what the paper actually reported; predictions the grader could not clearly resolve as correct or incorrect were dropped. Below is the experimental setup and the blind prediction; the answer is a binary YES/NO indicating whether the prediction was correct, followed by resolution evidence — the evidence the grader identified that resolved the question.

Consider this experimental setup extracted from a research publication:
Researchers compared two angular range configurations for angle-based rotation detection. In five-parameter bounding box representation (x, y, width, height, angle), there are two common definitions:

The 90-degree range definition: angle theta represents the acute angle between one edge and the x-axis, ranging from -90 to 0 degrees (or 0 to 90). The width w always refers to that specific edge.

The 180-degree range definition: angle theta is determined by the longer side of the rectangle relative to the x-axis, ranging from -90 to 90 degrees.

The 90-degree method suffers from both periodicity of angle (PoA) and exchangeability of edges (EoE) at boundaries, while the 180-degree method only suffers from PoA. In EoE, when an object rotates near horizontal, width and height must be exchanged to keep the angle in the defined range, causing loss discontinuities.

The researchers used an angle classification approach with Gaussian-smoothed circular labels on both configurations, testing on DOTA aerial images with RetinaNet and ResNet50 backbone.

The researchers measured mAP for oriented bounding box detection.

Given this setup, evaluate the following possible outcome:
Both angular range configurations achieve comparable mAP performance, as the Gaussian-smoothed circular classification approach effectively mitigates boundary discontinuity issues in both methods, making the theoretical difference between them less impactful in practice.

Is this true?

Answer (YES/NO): NO